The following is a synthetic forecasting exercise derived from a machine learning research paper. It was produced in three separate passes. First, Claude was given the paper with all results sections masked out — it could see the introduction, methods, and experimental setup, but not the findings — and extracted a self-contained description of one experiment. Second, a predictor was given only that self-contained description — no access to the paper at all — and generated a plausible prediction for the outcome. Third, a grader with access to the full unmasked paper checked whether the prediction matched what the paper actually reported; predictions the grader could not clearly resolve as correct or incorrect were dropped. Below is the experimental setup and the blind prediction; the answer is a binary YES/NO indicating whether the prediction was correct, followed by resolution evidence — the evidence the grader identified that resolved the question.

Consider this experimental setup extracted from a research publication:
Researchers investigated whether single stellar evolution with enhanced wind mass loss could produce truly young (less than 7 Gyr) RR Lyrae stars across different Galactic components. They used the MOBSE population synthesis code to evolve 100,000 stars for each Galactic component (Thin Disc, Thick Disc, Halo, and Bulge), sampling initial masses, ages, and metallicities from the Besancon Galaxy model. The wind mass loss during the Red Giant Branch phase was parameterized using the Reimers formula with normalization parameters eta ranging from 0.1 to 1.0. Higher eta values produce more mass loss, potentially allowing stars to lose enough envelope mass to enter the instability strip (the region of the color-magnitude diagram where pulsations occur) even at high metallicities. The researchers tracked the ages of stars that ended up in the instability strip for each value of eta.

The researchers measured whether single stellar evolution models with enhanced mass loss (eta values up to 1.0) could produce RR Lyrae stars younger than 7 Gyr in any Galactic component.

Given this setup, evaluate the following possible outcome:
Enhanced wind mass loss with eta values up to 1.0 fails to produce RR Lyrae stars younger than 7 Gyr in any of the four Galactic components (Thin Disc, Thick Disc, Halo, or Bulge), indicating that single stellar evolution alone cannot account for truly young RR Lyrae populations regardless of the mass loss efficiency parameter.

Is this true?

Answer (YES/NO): YES